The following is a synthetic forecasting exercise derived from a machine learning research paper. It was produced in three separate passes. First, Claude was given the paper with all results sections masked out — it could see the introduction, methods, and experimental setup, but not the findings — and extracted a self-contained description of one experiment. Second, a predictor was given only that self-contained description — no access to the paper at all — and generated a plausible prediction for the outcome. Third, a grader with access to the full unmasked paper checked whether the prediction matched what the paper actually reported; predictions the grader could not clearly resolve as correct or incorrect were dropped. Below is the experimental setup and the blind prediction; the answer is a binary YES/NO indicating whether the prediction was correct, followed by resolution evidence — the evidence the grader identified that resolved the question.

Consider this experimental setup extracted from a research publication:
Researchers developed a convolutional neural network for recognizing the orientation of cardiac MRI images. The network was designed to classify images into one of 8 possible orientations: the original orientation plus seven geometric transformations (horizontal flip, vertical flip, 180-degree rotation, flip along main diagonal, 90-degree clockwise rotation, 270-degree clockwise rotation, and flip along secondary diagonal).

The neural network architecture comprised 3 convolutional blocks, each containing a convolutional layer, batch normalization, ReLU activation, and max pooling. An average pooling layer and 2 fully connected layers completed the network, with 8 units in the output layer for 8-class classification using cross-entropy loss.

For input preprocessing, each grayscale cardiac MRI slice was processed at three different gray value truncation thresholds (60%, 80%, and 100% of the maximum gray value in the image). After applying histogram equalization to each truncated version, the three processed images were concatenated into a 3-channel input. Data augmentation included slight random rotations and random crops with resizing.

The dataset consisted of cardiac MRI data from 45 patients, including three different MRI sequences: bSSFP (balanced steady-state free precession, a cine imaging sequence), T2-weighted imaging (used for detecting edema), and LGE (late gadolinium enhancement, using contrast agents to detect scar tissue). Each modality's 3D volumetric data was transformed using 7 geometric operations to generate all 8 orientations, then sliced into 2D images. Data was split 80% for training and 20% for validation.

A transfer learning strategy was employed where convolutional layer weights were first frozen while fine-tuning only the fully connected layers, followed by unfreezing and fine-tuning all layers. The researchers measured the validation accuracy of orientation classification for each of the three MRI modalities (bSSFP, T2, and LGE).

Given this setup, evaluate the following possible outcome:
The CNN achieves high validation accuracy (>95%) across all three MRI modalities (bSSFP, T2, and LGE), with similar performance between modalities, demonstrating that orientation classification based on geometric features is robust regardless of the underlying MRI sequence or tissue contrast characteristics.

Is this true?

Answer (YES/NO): YES